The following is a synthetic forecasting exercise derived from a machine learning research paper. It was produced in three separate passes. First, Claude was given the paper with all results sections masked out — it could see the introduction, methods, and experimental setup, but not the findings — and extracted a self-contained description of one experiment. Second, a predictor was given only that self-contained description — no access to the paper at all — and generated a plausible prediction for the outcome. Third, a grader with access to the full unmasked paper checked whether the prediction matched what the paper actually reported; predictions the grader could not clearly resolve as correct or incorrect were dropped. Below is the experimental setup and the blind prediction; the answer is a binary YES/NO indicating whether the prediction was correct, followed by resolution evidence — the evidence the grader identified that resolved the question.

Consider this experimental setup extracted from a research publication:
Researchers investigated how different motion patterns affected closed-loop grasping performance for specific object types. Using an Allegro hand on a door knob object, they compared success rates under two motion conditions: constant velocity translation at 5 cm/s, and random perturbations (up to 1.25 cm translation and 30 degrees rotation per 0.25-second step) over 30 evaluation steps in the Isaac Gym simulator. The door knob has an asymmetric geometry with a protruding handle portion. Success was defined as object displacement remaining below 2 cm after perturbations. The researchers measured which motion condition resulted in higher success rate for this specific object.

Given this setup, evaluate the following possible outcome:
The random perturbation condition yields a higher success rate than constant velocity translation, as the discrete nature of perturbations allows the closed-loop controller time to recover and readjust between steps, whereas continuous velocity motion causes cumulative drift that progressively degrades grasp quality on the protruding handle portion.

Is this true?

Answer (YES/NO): NO